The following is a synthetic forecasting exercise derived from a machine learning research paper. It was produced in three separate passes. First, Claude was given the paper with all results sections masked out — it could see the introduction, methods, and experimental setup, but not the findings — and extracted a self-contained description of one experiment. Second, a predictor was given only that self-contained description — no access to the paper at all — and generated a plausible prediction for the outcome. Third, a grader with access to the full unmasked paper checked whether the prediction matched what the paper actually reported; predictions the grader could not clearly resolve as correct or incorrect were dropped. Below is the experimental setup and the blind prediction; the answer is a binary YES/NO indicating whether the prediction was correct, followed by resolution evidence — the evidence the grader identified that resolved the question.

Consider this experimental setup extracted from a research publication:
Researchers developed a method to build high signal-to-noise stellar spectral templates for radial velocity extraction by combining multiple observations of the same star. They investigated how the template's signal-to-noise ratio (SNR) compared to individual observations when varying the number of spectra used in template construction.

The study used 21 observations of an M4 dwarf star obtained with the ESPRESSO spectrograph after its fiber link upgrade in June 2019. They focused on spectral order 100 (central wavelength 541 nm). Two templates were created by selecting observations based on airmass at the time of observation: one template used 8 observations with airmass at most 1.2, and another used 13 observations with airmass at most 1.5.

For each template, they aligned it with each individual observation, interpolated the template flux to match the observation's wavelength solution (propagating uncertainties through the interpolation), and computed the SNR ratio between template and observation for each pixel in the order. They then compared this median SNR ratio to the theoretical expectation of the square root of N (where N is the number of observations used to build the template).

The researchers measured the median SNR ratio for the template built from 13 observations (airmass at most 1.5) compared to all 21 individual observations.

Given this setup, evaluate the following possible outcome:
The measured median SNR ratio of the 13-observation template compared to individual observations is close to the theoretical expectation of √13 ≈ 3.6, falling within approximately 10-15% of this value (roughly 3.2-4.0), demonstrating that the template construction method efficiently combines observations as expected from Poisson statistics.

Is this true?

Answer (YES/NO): NO